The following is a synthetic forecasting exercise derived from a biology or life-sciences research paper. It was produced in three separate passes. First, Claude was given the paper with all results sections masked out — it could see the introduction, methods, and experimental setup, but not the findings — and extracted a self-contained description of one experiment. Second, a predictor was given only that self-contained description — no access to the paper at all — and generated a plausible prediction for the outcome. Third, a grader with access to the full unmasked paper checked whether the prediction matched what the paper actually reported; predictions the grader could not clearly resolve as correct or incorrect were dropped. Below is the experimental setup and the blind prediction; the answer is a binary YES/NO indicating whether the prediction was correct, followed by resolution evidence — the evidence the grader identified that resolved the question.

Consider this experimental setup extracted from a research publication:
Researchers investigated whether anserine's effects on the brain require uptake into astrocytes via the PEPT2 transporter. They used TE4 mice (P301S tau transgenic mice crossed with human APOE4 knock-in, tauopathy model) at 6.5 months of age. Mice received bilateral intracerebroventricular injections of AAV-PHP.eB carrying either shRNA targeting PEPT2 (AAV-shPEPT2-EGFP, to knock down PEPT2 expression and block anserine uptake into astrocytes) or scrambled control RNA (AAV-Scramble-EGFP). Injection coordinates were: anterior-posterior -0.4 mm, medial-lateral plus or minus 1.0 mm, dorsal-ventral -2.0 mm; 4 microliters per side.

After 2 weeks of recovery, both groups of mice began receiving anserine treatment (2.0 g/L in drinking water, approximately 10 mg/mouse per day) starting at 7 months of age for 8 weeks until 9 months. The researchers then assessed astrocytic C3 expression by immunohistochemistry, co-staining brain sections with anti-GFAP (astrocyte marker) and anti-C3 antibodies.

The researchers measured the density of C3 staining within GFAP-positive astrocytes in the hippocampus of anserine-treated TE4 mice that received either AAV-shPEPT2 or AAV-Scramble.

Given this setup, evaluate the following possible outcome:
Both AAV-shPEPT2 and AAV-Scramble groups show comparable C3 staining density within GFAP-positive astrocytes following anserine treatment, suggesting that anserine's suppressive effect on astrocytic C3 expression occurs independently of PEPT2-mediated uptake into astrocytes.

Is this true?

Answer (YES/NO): NO